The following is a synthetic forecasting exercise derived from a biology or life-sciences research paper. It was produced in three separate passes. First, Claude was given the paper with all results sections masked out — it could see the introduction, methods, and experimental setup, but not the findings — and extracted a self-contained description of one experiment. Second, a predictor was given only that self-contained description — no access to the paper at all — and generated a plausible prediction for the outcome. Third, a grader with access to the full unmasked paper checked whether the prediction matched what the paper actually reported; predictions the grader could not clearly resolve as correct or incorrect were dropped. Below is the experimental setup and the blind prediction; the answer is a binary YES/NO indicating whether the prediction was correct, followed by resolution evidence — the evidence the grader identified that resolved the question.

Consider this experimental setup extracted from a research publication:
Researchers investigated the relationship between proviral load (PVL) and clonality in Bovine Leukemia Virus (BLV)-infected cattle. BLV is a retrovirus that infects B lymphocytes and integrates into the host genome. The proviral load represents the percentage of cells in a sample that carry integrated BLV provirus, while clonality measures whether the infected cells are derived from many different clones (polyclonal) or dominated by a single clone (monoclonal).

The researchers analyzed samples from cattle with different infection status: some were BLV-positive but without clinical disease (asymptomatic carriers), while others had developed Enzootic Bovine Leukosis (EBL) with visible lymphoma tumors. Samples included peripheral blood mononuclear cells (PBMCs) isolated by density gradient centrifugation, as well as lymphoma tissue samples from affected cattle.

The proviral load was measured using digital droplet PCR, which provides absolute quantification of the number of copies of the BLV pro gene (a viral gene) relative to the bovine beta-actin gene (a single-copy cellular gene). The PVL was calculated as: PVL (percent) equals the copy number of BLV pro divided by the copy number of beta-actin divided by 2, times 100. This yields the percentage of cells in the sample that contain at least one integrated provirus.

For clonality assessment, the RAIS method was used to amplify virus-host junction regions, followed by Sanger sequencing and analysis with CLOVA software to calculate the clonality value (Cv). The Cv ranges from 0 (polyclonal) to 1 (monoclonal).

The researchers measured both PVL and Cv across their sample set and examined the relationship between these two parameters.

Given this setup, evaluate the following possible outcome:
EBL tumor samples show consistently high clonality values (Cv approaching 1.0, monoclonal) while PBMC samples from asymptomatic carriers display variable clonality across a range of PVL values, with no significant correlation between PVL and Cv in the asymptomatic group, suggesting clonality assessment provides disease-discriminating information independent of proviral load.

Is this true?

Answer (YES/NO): NO